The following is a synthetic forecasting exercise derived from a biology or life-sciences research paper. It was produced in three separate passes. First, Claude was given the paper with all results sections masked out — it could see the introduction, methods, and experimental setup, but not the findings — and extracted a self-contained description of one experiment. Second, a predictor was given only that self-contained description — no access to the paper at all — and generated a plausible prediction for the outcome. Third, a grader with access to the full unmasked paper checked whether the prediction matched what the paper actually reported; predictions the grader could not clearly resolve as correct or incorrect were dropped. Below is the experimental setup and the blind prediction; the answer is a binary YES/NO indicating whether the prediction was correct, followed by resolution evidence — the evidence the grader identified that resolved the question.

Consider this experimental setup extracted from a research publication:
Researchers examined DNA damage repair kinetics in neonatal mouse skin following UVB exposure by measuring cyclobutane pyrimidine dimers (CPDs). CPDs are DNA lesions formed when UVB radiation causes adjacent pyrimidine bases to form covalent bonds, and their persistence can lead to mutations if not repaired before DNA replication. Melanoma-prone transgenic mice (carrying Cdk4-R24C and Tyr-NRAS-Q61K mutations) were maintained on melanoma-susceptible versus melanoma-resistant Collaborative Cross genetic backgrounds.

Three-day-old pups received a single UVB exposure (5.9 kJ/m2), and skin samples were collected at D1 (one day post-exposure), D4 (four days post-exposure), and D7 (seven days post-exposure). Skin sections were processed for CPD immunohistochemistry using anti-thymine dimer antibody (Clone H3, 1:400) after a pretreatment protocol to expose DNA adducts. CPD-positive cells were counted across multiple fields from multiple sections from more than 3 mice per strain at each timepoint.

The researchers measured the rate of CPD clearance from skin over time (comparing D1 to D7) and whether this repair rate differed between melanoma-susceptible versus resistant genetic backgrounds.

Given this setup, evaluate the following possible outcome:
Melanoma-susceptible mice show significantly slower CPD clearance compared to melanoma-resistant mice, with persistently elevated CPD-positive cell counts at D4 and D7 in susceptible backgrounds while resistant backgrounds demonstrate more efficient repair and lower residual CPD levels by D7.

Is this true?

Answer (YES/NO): NO